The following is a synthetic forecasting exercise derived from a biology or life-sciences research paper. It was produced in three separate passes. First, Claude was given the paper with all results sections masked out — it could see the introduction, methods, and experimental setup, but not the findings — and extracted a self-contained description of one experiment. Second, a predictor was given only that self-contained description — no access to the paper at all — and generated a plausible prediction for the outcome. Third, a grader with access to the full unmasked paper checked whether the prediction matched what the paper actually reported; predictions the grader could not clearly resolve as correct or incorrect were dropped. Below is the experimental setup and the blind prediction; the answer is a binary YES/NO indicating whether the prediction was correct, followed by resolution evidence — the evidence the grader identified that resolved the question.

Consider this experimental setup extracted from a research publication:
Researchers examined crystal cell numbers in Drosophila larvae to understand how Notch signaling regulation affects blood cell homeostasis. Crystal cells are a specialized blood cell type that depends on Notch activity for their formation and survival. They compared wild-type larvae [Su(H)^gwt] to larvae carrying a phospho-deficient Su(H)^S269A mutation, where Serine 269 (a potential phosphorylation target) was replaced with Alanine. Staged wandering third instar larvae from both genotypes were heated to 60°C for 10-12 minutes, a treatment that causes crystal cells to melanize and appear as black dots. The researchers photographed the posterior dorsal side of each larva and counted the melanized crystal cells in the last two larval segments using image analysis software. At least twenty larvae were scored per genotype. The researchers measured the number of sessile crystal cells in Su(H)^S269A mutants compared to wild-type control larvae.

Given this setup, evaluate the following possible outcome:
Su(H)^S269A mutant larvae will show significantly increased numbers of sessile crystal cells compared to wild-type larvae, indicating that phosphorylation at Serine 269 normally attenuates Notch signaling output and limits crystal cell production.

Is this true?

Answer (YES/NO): YES